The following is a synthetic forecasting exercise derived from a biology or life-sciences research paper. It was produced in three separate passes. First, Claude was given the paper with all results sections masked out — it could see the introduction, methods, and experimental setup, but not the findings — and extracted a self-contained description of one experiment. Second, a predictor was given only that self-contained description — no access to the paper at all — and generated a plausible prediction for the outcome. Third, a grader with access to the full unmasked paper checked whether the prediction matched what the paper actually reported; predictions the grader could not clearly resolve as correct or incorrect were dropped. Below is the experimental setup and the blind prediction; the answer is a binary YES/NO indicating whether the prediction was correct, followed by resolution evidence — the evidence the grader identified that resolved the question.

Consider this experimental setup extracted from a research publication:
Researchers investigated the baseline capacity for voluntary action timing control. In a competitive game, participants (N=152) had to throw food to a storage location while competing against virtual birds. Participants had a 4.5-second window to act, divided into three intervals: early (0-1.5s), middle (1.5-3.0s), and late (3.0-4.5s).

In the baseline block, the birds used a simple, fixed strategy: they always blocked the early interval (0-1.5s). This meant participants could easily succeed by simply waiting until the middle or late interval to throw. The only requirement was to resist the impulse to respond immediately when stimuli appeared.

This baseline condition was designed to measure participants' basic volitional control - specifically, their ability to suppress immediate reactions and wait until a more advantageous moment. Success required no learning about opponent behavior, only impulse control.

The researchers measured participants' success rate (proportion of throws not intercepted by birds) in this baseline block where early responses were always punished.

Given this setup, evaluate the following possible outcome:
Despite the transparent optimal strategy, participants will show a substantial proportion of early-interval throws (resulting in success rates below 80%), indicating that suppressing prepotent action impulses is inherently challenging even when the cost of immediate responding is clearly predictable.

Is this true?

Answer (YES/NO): NO